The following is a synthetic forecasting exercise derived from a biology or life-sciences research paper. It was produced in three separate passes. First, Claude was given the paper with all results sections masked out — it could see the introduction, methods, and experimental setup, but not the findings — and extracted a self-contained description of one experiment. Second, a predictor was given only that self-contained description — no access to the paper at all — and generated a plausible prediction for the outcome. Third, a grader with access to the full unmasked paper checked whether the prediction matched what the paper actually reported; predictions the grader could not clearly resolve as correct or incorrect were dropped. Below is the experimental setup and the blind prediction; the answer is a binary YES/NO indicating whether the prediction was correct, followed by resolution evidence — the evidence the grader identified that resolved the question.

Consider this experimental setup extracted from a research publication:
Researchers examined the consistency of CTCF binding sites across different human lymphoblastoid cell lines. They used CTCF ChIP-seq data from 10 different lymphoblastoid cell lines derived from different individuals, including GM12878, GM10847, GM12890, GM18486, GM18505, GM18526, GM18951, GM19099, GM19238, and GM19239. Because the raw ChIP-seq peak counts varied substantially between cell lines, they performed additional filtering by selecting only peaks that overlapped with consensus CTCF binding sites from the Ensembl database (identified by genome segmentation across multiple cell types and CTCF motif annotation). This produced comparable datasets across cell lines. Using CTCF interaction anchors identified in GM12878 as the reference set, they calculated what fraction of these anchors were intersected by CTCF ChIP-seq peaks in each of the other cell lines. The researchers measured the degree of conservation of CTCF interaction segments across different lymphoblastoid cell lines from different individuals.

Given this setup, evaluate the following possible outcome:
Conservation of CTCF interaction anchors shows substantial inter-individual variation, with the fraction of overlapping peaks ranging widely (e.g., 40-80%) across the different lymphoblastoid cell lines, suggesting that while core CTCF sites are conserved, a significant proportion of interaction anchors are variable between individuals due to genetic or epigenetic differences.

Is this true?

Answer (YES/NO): NO